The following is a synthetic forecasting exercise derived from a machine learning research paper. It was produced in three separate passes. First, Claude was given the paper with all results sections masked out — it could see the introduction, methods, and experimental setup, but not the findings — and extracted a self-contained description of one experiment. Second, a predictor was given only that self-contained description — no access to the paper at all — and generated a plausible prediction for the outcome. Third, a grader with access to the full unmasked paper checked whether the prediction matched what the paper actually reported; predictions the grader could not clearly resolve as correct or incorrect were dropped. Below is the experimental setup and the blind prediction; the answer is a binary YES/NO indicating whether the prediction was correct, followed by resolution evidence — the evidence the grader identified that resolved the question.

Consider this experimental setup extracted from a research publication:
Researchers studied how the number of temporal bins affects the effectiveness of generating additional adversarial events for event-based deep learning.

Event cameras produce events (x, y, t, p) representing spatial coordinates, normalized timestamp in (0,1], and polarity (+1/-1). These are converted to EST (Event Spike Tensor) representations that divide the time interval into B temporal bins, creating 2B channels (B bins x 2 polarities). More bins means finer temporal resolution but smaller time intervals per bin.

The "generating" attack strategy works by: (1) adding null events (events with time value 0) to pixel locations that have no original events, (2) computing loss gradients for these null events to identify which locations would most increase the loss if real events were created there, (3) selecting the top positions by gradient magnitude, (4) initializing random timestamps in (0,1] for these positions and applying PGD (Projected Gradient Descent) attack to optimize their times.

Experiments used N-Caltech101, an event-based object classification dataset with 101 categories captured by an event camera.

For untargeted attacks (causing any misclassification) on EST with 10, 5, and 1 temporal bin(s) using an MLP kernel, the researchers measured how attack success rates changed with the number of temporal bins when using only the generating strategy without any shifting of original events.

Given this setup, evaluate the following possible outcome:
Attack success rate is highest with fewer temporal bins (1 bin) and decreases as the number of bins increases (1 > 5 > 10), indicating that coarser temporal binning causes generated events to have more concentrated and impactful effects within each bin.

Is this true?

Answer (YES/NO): YES